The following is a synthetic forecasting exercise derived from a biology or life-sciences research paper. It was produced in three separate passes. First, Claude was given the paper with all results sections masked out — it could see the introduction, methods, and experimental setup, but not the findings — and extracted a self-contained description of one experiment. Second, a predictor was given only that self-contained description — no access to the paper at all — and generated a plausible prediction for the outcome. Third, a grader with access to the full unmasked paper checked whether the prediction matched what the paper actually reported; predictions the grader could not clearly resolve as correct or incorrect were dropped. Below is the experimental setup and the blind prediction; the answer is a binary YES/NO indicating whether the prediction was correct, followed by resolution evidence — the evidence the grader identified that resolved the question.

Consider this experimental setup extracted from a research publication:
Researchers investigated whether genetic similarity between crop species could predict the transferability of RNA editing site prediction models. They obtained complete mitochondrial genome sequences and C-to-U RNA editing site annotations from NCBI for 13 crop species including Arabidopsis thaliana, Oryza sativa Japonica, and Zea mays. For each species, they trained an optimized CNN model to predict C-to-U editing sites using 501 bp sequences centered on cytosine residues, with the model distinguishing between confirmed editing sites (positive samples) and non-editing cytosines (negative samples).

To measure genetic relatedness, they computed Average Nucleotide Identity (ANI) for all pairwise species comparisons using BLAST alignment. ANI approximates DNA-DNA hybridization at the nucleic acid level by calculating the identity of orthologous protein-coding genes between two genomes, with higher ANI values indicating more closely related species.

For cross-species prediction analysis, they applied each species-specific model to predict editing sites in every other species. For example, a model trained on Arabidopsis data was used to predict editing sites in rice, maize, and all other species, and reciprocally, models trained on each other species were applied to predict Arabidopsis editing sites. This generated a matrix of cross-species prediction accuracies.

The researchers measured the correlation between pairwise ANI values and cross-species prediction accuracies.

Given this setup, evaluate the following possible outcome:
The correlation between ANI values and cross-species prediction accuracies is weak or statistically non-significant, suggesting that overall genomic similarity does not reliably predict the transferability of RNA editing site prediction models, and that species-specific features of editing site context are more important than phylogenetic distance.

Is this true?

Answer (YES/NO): NO